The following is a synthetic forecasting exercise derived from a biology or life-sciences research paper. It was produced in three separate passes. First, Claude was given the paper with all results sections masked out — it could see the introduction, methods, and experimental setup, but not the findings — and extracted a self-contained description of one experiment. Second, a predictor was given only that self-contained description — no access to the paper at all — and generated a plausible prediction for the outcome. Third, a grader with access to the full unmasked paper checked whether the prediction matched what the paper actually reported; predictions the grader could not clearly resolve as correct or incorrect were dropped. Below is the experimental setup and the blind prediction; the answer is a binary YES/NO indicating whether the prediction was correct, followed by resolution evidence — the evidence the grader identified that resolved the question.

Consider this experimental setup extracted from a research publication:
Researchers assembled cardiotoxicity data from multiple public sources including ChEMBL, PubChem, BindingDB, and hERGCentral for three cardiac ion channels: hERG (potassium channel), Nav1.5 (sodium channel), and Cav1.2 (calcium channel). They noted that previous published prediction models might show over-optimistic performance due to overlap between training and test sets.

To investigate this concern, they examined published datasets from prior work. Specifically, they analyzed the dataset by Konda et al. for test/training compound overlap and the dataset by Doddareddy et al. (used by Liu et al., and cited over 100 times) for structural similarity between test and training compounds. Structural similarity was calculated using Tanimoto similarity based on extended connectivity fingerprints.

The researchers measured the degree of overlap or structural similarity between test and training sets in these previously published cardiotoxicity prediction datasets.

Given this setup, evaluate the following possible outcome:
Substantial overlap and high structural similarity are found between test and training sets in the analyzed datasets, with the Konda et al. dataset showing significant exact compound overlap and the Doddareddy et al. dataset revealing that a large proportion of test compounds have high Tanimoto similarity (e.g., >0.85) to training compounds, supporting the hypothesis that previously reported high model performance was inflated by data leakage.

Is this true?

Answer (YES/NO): NO